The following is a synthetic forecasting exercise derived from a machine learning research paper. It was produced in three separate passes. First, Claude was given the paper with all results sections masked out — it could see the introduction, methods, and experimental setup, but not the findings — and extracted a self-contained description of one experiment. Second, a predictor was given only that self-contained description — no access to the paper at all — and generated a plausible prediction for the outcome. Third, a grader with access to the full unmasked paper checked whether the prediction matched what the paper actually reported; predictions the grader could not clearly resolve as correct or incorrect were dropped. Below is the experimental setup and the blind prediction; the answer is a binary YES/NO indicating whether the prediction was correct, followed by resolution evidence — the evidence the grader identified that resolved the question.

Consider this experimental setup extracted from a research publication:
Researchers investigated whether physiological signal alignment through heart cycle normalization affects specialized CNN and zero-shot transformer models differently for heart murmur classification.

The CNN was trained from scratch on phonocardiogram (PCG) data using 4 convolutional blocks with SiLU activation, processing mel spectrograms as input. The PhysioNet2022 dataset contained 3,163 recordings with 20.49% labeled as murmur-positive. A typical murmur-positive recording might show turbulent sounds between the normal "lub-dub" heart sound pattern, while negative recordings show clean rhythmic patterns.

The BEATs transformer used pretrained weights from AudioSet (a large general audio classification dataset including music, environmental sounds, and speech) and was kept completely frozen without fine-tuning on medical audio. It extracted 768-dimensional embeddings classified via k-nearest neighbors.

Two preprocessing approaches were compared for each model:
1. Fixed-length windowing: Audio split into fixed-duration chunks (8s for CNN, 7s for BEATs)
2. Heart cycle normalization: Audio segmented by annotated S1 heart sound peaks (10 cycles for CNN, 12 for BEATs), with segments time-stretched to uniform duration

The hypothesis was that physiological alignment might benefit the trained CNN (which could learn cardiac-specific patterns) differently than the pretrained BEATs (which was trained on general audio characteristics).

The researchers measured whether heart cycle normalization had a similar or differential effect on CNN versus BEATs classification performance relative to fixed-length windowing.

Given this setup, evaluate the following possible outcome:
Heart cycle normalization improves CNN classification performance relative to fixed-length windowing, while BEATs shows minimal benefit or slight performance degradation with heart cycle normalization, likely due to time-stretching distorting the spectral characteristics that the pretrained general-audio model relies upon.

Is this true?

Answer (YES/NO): NO